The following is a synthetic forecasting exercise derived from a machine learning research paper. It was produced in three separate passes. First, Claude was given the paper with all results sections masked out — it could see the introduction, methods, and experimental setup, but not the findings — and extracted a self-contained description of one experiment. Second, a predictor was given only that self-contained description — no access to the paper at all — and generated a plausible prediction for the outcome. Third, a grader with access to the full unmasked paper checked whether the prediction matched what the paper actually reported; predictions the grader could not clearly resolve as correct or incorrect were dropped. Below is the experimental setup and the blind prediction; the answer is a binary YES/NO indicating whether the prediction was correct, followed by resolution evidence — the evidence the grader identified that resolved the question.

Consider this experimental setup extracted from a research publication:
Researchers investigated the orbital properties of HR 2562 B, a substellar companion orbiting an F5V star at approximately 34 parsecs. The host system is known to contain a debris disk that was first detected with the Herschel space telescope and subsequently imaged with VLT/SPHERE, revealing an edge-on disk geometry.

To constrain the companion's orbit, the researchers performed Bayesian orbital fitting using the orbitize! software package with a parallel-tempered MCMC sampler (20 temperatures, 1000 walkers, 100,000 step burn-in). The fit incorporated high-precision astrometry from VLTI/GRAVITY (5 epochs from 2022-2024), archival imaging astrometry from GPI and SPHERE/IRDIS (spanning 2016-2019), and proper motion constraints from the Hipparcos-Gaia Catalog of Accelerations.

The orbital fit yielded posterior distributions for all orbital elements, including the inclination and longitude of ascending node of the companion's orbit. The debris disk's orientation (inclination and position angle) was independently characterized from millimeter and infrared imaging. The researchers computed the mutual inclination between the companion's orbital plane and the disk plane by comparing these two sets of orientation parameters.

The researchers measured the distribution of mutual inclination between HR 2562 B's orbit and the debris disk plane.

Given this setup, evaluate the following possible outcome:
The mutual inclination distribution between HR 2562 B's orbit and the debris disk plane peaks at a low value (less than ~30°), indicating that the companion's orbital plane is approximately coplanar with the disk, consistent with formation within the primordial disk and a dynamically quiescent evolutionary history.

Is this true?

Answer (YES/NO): YES